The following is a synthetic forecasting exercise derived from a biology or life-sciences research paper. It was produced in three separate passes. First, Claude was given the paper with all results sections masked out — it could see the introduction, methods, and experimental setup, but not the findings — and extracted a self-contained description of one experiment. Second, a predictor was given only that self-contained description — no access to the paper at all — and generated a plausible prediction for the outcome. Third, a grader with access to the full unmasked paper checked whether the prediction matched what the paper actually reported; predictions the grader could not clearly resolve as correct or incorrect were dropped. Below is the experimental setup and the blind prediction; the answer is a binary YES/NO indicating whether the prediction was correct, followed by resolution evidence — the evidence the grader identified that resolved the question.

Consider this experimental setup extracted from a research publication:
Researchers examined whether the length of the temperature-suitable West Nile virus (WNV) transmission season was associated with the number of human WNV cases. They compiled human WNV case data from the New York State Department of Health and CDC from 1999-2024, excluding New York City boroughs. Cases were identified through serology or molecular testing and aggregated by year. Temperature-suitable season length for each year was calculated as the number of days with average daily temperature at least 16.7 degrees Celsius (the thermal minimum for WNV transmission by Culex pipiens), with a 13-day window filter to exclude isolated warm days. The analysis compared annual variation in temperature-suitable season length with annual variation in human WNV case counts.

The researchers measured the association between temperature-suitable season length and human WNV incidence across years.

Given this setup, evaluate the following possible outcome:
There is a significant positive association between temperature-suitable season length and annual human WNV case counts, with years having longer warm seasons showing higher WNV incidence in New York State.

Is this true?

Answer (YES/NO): YES